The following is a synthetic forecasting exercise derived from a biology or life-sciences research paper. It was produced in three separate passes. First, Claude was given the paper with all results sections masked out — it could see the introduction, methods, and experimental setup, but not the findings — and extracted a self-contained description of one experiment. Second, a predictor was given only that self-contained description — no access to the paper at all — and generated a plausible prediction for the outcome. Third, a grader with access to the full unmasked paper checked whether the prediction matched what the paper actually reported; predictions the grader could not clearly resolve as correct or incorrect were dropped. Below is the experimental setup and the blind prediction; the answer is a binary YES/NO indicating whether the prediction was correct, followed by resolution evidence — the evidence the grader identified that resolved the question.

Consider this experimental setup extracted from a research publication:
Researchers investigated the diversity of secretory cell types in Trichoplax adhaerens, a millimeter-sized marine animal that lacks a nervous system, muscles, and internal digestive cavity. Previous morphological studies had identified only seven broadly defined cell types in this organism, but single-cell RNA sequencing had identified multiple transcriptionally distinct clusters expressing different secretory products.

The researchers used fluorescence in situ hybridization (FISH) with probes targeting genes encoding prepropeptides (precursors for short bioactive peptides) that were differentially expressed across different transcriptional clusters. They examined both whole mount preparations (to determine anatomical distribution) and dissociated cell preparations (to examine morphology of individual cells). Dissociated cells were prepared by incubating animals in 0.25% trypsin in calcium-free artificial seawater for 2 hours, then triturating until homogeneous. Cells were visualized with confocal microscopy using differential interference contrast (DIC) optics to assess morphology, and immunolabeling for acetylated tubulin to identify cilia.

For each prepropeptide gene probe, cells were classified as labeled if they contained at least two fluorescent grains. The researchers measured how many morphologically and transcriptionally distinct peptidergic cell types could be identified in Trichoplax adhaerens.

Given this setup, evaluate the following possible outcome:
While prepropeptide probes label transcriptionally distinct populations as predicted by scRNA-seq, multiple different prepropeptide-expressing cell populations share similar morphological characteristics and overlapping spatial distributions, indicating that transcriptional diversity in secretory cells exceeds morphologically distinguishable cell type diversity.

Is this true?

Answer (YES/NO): YES